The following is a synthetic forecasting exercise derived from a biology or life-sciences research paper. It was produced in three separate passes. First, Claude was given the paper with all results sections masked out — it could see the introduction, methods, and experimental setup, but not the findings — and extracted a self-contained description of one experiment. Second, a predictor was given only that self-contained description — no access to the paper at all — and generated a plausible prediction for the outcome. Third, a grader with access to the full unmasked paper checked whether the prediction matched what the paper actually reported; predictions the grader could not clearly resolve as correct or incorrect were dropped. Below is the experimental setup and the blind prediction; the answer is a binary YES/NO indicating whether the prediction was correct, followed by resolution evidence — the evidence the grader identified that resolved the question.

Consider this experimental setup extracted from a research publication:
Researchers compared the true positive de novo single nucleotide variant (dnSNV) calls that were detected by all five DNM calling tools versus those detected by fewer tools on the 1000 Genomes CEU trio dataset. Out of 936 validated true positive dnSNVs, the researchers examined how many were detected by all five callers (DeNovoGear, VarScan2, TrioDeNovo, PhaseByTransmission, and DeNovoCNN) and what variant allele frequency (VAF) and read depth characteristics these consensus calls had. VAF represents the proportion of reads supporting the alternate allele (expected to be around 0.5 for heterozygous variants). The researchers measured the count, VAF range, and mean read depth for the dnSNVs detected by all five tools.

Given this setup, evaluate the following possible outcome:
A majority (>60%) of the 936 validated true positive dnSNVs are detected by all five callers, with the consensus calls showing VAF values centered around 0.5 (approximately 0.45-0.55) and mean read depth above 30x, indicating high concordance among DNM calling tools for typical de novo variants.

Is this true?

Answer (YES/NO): YES